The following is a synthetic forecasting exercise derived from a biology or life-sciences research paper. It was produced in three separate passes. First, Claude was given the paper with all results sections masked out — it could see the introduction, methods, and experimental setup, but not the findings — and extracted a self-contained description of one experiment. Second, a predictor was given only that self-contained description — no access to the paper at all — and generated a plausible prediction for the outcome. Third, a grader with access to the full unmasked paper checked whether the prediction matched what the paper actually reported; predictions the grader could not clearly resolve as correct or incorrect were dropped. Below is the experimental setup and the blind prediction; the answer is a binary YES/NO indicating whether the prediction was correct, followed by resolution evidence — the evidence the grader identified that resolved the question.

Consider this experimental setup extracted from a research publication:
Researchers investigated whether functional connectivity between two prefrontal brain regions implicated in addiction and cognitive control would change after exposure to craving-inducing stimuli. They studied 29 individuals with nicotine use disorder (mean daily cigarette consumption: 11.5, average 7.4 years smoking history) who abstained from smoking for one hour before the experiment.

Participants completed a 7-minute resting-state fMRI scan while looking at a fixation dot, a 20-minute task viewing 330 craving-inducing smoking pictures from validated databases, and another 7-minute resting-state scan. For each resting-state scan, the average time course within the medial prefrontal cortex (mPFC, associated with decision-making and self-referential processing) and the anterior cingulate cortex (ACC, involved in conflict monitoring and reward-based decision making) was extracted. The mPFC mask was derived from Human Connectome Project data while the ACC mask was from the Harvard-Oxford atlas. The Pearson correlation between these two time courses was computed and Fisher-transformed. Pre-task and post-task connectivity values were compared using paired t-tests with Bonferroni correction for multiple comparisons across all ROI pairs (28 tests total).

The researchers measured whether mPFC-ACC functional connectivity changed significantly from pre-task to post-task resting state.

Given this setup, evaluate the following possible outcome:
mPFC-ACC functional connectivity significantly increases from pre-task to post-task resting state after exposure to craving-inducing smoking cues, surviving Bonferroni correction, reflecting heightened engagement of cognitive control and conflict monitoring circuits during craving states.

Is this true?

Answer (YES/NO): NO